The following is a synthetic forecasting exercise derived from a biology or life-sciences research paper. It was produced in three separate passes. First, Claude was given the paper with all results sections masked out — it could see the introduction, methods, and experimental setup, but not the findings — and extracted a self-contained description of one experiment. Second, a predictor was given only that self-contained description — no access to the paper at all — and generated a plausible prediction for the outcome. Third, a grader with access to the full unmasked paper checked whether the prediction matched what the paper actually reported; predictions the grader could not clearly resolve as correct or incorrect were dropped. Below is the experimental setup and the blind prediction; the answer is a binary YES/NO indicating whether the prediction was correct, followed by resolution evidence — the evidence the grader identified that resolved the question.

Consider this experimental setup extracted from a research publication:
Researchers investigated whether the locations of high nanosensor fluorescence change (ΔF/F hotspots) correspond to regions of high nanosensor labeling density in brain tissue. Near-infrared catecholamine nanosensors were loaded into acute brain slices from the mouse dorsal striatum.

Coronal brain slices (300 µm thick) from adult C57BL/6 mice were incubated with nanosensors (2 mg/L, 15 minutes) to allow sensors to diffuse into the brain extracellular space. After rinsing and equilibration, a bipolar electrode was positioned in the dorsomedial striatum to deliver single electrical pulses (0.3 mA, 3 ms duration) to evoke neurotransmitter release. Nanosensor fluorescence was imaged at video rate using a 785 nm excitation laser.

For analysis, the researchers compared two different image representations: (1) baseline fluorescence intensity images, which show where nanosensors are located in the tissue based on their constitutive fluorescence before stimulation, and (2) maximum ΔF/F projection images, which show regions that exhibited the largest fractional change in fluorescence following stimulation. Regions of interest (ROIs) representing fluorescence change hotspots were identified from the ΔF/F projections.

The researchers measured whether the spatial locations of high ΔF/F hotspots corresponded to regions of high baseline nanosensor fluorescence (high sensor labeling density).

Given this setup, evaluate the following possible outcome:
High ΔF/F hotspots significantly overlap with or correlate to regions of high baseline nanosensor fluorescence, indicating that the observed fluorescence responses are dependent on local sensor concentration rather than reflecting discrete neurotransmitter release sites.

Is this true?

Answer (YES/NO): NO